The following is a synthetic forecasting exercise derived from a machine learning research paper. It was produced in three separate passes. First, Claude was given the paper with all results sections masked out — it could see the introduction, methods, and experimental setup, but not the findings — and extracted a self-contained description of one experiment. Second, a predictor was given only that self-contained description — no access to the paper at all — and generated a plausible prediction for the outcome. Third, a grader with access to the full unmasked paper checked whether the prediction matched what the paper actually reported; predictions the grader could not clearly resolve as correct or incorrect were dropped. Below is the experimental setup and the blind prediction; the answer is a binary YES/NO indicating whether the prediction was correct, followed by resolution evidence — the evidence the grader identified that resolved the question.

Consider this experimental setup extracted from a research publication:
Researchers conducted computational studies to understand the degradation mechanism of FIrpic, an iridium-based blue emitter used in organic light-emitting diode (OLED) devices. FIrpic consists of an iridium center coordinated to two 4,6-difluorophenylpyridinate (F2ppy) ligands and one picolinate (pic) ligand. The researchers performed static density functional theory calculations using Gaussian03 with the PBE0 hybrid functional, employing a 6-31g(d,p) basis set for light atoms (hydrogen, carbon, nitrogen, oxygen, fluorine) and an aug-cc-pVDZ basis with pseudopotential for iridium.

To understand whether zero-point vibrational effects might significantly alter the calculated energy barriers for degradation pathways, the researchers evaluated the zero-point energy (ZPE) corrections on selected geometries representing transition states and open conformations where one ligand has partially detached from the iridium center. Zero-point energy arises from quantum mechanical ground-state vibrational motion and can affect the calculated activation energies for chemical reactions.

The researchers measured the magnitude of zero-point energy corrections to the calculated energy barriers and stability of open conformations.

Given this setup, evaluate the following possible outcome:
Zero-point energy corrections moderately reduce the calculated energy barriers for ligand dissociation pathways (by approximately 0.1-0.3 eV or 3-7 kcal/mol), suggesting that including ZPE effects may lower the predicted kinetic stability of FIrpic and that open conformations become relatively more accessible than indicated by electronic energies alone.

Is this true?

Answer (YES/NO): NO